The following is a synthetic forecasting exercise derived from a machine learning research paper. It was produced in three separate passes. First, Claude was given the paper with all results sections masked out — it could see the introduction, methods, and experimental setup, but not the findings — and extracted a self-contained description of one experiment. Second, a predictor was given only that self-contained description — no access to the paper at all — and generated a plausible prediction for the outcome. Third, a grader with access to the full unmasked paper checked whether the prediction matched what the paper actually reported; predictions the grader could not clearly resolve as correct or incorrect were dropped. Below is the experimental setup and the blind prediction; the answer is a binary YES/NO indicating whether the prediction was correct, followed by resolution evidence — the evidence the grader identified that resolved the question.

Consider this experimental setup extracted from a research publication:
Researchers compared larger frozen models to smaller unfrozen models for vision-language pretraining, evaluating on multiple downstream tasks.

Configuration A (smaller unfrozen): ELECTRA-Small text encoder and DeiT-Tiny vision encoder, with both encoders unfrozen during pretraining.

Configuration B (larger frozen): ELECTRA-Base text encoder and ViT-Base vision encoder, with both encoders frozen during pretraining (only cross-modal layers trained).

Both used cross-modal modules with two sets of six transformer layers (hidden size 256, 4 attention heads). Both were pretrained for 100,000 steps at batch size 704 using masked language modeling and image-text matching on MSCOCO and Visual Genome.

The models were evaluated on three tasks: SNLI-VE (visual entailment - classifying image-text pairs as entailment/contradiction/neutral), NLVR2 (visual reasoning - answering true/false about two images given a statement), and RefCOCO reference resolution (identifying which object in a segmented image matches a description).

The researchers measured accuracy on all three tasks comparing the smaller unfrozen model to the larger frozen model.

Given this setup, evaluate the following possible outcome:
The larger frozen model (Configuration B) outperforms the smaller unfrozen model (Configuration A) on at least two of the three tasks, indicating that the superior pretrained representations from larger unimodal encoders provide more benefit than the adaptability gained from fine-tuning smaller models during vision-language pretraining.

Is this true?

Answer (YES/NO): YES